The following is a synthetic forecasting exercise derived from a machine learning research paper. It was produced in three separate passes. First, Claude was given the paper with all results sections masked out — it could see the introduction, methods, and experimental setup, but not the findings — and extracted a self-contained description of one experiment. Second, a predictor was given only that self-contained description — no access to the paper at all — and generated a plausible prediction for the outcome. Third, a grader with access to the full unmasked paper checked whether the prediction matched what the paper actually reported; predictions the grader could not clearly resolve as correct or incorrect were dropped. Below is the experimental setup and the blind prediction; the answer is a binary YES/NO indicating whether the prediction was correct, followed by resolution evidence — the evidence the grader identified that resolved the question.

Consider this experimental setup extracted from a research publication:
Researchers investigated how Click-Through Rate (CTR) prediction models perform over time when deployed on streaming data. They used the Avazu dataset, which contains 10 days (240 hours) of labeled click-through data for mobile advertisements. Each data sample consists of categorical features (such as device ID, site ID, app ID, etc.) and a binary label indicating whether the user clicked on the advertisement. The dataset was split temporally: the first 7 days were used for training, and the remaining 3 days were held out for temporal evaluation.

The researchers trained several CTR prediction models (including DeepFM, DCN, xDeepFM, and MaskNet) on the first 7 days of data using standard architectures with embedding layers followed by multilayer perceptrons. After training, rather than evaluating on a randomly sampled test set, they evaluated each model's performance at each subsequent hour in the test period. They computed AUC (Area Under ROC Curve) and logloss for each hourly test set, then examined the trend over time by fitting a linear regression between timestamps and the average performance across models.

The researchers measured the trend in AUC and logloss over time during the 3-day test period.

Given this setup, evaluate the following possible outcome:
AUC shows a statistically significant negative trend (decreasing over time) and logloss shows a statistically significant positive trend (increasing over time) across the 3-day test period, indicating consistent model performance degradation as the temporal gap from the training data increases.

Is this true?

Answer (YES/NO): NO